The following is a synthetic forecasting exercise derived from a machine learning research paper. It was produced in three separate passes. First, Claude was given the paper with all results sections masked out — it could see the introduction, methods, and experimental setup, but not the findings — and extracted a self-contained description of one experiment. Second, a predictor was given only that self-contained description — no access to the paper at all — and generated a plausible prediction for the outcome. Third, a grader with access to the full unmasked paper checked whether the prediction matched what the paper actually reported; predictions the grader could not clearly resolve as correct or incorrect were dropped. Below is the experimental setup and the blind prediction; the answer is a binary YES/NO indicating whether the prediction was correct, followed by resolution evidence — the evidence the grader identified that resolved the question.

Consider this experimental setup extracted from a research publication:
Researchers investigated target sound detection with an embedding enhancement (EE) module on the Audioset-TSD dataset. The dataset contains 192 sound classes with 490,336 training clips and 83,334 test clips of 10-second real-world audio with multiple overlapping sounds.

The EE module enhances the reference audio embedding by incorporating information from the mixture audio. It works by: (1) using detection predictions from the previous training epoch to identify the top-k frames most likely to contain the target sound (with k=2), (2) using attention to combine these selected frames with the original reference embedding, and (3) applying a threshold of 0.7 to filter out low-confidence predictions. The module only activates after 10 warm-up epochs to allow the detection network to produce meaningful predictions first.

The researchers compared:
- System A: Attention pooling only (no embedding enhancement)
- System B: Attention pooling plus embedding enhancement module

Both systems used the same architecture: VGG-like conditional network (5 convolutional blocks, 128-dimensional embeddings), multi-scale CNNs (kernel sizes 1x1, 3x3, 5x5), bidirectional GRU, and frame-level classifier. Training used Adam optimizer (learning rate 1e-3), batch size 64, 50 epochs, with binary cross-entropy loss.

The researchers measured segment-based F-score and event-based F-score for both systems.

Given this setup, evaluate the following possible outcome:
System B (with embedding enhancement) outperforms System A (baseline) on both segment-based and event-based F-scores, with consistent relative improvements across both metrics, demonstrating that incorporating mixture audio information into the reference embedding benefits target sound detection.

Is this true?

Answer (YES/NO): NO